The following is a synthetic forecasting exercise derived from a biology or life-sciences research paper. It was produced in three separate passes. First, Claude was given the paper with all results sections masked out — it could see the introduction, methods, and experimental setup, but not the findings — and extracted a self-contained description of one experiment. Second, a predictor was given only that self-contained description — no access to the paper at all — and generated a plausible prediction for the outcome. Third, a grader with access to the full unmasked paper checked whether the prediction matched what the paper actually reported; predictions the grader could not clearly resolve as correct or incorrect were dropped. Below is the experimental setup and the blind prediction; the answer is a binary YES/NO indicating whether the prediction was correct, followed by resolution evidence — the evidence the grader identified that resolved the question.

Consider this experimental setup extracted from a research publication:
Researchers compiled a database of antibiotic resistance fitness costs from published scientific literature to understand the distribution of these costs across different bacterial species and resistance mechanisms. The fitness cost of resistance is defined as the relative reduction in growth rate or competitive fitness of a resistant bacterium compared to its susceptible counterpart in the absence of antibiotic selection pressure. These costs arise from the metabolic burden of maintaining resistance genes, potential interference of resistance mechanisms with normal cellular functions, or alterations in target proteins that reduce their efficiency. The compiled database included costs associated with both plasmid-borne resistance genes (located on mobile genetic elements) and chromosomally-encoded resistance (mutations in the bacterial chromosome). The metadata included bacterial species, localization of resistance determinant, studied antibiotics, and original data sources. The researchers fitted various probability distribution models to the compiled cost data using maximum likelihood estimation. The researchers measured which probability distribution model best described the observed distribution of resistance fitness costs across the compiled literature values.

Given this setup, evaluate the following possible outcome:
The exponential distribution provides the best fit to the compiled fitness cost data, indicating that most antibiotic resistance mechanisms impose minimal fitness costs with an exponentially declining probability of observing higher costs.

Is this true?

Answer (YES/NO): NO